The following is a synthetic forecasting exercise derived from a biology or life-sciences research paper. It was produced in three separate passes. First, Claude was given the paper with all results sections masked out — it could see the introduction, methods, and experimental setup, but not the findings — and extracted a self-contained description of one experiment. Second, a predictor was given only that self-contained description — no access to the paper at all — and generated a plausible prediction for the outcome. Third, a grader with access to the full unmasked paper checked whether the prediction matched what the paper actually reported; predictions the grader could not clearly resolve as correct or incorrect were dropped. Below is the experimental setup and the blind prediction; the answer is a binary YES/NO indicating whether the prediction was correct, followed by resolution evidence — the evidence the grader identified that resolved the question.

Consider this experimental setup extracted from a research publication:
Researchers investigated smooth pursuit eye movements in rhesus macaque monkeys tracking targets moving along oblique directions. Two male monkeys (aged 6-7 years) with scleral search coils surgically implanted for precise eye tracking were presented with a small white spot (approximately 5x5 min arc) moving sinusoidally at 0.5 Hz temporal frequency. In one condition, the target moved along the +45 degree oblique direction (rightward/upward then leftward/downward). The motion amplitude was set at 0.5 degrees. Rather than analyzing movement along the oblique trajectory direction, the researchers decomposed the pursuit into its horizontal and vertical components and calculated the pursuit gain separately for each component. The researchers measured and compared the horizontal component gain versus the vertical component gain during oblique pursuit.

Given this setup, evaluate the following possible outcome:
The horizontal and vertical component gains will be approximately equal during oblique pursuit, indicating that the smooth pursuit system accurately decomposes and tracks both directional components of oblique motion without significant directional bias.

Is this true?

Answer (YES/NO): NO